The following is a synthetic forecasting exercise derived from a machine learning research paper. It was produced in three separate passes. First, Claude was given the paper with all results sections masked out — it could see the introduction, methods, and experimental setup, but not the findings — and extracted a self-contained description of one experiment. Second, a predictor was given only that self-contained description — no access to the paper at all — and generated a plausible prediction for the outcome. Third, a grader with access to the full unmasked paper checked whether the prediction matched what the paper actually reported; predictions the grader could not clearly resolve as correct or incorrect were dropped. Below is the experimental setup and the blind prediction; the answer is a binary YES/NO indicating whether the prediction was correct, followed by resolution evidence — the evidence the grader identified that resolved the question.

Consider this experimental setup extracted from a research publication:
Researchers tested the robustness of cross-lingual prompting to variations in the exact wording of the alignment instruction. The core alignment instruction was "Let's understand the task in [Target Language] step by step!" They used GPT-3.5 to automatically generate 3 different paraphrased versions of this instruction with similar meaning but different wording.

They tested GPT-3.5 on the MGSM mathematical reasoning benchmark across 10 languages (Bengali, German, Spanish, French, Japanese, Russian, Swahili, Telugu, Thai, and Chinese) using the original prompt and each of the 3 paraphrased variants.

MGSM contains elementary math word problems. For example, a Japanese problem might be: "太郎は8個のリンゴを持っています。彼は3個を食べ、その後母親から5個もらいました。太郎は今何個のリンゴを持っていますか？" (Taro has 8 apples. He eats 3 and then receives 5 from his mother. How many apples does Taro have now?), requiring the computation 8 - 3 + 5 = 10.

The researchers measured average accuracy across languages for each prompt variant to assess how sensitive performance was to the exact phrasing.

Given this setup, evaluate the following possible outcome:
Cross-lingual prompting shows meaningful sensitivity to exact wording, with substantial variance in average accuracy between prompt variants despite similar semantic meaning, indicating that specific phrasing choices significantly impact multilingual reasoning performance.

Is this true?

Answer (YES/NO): YES